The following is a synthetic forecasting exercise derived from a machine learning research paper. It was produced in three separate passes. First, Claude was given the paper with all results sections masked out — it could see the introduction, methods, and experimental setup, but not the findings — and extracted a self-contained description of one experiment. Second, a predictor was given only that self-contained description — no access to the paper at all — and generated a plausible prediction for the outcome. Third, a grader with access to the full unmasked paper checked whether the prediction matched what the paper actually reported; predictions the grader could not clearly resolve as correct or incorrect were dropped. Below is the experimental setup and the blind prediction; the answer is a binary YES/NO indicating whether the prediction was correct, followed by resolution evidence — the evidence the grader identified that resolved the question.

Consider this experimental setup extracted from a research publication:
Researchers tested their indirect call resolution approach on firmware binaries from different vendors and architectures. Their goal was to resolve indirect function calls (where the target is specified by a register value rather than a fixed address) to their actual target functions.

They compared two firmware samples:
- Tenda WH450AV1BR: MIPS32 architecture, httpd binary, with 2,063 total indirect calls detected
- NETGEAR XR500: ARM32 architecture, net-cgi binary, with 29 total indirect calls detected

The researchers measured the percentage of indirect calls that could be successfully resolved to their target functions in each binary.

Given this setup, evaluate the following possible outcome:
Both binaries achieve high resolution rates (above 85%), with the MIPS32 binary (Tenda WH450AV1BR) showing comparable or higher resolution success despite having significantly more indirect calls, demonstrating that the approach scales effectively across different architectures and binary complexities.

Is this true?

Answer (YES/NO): NO